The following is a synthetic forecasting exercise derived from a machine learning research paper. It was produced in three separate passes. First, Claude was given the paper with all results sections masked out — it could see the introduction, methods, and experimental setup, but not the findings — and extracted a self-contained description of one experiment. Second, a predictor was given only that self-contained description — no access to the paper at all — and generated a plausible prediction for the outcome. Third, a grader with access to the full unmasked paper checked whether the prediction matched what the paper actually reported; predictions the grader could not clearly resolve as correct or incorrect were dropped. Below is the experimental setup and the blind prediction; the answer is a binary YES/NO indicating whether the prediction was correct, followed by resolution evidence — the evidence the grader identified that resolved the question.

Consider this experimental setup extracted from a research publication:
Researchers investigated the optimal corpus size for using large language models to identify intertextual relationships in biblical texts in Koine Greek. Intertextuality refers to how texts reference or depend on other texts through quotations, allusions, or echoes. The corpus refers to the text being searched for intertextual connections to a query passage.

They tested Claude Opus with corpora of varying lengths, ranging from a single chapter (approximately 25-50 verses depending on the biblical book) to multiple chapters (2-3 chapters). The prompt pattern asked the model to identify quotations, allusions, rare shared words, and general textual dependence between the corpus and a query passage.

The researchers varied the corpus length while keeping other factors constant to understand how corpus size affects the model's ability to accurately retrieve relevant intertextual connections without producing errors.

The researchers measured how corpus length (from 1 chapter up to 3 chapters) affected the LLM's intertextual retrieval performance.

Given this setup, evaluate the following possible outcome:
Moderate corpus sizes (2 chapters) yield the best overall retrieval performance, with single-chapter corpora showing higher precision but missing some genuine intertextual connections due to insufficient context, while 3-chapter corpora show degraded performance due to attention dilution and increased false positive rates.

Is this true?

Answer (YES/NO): NO